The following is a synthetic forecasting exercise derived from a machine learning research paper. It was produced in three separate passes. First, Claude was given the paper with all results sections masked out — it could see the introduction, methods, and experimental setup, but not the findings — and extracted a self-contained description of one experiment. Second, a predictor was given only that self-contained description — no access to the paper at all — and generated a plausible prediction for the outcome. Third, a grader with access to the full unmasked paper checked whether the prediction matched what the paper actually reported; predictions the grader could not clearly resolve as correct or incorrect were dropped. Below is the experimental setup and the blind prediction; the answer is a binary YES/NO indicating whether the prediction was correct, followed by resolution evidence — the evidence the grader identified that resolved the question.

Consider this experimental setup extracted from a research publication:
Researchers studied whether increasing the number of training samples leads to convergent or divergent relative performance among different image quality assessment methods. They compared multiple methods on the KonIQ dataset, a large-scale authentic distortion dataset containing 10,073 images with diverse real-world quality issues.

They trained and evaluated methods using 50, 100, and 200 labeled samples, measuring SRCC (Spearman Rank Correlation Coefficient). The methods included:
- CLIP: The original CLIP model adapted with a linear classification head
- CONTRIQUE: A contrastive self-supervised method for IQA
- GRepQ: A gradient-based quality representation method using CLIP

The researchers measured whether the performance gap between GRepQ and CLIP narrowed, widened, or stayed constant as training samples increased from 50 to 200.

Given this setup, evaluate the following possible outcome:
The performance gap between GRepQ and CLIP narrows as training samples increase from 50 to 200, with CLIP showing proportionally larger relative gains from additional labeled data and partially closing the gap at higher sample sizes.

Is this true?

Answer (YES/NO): YES